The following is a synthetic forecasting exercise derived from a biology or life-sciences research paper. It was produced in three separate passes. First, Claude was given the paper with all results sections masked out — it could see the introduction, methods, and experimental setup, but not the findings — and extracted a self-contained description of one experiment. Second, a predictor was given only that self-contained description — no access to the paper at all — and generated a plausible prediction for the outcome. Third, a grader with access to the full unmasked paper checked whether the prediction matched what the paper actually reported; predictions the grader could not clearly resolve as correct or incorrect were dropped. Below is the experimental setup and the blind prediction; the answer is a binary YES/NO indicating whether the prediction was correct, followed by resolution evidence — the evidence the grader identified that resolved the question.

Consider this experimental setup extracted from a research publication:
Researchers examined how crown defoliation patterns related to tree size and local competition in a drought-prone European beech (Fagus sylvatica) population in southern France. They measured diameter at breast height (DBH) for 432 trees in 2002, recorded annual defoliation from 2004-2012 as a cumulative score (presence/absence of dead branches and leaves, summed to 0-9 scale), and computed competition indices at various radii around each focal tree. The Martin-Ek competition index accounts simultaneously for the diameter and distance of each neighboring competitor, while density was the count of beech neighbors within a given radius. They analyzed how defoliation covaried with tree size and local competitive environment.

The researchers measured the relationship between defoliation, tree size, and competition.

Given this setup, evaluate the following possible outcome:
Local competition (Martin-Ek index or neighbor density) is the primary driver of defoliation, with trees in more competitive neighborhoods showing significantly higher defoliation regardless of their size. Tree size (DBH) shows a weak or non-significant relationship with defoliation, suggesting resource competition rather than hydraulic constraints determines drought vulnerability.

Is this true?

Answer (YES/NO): NO